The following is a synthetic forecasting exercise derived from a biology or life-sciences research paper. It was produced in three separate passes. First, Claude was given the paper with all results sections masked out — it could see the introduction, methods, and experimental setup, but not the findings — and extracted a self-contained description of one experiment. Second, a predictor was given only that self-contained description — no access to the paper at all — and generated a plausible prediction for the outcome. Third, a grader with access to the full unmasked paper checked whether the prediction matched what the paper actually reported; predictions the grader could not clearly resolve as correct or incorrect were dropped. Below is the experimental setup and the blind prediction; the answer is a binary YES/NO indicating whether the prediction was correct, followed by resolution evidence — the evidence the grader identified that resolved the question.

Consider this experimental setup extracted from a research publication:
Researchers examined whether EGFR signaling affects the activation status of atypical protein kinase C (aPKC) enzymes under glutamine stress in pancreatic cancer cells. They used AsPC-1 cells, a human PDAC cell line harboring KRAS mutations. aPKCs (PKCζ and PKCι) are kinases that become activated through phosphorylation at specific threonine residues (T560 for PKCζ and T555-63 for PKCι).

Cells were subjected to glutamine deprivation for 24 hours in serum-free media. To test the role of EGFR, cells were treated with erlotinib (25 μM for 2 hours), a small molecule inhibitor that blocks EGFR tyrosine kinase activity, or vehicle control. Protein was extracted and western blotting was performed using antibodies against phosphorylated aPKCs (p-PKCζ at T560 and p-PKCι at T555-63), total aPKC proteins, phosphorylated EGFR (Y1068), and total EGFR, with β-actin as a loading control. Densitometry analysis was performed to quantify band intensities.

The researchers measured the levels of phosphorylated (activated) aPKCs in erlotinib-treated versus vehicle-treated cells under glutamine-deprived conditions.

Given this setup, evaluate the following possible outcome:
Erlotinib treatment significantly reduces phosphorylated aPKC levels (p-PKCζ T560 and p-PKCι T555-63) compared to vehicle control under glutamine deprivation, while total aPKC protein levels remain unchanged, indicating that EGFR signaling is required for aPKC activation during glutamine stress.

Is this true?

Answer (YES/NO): YES